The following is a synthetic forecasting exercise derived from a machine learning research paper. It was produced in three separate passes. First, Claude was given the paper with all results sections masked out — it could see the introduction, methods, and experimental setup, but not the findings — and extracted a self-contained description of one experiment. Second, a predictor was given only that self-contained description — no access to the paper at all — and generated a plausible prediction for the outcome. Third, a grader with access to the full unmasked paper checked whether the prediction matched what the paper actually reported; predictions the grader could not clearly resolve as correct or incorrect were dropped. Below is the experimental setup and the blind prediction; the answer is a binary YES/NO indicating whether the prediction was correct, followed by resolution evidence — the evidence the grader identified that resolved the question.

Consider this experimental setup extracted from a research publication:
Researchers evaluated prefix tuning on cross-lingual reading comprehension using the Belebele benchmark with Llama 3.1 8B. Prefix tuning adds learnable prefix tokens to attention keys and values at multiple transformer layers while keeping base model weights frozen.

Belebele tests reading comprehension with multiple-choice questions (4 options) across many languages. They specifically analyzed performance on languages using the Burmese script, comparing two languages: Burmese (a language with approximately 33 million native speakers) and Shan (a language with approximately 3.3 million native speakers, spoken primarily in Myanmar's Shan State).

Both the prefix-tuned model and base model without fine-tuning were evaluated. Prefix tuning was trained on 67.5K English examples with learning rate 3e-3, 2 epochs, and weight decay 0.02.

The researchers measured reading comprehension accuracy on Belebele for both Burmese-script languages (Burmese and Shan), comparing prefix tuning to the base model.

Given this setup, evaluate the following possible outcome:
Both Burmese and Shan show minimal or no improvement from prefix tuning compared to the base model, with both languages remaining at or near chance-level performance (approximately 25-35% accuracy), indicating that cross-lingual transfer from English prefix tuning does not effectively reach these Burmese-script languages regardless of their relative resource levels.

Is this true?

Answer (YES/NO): NO